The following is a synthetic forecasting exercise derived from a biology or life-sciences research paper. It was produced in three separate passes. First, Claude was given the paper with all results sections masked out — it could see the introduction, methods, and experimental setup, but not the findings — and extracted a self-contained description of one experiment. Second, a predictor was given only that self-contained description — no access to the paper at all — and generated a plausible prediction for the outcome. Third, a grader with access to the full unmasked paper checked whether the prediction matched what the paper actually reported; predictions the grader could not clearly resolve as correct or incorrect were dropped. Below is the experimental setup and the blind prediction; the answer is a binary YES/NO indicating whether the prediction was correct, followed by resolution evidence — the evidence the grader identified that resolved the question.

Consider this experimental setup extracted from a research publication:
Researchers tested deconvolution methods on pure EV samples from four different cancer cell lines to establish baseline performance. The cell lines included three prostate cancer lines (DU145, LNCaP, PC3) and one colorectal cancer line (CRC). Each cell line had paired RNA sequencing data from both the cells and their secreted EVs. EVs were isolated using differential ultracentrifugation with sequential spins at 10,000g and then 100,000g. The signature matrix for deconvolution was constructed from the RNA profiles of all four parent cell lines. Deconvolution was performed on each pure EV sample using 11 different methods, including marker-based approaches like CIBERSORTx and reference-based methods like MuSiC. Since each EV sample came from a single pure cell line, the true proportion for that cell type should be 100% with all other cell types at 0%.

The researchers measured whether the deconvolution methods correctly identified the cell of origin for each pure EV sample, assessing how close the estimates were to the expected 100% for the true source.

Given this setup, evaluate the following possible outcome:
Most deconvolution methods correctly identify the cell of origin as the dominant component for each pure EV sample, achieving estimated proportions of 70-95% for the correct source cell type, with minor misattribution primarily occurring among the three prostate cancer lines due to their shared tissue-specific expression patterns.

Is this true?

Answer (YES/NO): NO